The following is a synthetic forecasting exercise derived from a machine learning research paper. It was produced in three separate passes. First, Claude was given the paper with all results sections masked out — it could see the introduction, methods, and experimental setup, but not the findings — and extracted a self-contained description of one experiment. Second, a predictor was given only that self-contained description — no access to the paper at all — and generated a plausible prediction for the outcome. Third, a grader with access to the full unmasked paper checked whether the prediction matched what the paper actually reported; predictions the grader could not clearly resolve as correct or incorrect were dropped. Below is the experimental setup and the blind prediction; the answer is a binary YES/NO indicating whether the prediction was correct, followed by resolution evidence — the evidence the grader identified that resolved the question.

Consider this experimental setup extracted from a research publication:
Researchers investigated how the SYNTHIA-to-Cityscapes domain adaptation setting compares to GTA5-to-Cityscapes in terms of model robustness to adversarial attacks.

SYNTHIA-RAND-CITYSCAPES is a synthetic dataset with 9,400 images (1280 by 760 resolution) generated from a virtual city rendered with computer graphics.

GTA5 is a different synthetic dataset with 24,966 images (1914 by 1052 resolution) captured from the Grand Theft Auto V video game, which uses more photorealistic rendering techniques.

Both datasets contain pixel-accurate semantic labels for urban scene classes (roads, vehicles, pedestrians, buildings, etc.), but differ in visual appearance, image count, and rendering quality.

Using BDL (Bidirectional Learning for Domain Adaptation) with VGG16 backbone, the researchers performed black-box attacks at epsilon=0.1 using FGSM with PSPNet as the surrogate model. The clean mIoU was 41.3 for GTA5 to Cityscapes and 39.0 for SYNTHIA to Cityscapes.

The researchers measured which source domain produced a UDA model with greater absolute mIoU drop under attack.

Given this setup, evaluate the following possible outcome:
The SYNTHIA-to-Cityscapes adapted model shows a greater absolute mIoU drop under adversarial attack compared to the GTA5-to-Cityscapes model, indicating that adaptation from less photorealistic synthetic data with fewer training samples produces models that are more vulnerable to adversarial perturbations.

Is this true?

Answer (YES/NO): NO